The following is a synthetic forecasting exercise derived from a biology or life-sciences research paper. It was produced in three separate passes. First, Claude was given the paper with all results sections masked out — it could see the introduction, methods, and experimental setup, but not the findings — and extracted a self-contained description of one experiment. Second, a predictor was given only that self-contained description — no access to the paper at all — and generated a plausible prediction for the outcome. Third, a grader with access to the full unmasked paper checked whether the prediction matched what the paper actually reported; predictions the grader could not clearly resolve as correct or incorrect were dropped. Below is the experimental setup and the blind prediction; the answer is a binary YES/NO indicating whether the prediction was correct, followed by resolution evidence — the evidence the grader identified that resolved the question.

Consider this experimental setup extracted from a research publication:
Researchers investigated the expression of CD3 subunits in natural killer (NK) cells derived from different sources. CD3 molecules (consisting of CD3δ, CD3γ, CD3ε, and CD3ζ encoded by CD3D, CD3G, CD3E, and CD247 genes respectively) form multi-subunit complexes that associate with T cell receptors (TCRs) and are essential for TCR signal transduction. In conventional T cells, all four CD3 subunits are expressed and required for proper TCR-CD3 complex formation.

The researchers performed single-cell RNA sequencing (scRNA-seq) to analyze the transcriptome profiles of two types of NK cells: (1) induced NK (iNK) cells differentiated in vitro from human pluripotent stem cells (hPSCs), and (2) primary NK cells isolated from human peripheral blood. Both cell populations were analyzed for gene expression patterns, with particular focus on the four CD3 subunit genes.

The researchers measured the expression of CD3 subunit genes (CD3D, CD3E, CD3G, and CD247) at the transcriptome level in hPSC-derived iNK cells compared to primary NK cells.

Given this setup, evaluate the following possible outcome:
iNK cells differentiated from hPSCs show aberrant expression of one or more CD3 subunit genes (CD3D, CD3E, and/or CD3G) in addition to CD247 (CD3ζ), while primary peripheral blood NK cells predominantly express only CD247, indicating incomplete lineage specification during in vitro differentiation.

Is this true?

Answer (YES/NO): NO